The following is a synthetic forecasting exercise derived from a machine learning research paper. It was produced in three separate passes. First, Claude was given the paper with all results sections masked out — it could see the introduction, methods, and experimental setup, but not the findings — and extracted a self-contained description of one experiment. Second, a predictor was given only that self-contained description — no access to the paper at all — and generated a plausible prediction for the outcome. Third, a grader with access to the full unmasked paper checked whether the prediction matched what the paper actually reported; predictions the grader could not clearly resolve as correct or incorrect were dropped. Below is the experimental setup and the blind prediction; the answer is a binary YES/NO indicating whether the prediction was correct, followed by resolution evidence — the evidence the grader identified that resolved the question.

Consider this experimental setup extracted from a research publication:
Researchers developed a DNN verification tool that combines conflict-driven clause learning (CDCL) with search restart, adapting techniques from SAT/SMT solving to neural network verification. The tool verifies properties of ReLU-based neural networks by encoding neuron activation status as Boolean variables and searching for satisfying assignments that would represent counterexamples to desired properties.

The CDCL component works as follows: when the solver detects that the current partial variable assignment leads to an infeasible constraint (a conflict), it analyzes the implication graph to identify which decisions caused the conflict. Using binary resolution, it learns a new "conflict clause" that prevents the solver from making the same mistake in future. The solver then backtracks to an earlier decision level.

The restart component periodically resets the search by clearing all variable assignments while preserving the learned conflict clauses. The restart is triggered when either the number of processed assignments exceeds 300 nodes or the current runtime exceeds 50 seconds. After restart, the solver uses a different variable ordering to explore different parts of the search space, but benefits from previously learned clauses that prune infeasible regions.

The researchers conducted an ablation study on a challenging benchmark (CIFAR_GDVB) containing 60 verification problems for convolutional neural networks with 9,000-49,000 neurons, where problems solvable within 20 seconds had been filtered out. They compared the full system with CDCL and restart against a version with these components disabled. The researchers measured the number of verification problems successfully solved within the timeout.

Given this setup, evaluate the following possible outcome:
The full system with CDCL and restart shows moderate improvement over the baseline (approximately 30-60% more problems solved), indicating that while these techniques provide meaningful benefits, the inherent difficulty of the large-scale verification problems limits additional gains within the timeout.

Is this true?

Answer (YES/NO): YES